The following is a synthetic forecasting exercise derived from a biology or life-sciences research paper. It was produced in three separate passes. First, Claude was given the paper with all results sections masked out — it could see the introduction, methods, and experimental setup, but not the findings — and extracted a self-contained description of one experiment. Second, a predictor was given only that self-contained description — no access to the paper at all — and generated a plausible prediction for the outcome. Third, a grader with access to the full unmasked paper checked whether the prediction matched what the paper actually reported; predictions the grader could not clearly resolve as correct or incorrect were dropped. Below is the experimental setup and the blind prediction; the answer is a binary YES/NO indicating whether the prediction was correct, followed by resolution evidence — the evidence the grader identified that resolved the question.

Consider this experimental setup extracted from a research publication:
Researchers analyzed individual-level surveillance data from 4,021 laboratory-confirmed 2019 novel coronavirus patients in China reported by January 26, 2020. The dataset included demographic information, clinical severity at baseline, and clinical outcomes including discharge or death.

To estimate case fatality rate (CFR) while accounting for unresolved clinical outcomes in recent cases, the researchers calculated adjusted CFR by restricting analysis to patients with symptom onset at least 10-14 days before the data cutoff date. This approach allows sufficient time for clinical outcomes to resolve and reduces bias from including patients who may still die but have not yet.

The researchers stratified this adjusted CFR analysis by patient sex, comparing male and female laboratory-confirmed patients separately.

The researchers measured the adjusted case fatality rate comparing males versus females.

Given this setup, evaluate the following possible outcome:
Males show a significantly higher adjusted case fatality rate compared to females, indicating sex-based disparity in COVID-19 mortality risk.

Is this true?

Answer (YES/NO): YES